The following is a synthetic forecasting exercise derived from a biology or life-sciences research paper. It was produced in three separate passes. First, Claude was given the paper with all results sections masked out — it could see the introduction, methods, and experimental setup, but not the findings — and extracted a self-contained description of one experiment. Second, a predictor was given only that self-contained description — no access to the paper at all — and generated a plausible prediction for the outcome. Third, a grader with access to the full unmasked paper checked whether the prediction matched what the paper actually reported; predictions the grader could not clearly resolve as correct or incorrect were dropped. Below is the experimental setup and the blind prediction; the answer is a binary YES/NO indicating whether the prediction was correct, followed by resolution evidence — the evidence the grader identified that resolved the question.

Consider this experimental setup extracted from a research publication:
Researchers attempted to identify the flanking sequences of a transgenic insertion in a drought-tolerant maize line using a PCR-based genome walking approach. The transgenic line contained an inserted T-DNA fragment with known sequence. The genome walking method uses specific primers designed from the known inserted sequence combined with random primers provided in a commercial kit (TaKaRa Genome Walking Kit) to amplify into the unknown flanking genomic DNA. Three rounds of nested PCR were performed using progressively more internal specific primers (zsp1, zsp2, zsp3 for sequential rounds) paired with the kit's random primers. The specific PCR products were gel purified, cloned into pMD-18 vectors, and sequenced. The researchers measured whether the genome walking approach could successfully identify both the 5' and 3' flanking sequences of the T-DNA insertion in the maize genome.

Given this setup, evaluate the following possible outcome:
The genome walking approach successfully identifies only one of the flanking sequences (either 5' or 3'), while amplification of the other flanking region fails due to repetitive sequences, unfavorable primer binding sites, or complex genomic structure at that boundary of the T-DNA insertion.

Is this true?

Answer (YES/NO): YES